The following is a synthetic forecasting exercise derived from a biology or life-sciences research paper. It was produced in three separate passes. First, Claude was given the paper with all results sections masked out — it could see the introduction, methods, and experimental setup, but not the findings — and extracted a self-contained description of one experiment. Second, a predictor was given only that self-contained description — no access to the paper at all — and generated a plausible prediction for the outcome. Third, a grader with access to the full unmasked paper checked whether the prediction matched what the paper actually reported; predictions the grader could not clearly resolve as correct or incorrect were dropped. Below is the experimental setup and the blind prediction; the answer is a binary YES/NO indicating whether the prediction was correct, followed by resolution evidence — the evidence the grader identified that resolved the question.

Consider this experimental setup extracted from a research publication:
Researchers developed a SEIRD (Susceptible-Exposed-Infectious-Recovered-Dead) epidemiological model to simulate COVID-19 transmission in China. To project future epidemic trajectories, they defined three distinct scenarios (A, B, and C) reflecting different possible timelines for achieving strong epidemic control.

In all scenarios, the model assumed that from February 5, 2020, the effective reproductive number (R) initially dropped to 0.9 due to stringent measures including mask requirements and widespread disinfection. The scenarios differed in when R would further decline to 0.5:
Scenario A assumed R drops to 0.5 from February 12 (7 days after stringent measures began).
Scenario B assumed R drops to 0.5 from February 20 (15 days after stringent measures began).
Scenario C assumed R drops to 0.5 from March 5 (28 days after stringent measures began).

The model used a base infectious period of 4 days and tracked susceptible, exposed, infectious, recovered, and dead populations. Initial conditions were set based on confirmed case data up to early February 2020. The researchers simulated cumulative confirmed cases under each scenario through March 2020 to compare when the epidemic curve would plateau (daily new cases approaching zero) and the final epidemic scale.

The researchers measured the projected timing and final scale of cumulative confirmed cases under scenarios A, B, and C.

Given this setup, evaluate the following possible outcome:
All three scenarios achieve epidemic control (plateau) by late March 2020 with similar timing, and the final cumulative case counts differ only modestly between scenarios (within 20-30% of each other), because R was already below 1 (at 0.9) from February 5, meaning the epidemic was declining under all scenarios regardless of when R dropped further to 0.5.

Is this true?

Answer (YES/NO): NO